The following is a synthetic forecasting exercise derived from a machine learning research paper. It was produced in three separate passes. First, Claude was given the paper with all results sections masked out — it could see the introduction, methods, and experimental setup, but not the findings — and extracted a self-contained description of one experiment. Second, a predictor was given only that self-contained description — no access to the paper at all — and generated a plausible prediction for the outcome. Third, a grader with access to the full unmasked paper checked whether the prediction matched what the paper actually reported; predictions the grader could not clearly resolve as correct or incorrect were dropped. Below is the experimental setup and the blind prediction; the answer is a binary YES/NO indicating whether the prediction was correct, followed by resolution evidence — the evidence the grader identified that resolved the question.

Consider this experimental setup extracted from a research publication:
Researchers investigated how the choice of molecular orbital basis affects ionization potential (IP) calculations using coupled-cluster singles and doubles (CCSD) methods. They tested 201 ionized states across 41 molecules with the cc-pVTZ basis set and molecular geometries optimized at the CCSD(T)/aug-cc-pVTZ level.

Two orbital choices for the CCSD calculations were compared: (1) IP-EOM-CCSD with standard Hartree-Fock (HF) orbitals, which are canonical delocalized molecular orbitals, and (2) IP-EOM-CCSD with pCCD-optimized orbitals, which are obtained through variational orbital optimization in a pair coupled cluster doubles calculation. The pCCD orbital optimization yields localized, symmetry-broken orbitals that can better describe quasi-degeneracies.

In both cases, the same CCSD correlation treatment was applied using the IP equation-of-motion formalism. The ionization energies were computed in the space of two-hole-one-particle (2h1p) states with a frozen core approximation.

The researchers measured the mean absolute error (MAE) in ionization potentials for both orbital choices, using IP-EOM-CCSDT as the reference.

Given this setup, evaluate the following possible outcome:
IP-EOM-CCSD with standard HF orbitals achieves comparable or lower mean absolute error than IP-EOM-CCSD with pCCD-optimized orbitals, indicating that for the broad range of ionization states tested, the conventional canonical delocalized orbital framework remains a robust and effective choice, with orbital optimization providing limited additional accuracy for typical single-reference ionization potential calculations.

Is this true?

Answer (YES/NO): YES